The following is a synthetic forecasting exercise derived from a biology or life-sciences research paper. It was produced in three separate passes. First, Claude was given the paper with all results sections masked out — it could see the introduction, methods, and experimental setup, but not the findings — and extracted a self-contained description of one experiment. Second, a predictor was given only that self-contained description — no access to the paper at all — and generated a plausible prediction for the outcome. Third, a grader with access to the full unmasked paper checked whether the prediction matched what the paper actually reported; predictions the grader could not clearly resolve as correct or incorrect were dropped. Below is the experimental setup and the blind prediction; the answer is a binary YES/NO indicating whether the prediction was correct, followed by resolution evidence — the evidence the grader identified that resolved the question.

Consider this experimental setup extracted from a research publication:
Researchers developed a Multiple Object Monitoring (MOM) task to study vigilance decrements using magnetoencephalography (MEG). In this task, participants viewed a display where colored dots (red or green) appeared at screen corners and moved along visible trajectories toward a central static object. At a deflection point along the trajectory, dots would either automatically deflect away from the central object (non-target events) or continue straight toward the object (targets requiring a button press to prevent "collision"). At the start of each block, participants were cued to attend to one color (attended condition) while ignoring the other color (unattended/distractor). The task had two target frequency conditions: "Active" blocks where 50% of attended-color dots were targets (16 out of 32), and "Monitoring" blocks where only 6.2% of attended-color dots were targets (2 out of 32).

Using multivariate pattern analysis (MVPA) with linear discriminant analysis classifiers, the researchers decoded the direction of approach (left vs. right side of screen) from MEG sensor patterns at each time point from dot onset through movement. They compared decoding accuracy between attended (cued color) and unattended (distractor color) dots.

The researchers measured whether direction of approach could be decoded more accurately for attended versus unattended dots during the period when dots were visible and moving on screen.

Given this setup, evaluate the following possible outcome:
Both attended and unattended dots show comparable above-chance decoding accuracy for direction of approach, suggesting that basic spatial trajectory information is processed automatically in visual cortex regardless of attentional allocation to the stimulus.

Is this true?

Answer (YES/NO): NO